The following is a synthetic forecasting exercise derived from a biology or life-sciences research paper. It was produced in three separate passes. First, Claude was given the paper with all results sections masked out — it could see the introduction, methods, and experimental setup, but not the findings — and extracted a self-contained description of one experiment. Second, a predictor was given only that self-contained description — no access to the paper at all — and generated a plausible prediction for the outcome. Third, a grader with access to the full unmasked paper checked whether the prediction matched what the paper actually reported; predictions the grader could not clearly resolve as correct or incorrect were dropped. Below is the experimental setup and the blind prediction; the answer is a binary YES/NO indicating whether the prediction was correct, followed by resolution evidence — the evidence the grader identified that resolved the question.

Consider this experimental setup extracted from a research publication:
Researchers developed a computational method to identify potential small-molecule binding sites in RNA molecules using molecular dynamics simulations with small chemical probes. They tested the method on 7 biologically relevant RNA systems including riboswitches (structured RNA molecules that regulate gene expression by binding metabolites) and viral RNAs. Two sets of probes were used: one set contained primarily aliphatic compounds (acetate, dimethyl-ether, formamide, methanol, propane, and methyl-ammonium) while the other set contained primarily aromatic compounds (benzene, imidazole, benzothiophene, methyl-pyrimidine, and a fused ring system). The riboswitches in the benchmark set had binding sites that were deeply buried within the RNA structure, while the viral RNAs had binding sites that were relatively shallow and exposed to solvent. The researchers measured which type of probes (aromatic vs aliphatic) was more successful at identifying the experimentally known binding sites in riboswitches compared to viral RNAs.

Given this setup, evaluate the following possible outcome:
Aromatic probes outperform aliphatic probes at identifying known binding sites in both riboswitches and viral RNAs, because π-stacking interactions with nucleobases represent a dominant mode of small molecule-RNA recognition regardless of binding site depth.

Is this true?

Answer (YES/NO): NO